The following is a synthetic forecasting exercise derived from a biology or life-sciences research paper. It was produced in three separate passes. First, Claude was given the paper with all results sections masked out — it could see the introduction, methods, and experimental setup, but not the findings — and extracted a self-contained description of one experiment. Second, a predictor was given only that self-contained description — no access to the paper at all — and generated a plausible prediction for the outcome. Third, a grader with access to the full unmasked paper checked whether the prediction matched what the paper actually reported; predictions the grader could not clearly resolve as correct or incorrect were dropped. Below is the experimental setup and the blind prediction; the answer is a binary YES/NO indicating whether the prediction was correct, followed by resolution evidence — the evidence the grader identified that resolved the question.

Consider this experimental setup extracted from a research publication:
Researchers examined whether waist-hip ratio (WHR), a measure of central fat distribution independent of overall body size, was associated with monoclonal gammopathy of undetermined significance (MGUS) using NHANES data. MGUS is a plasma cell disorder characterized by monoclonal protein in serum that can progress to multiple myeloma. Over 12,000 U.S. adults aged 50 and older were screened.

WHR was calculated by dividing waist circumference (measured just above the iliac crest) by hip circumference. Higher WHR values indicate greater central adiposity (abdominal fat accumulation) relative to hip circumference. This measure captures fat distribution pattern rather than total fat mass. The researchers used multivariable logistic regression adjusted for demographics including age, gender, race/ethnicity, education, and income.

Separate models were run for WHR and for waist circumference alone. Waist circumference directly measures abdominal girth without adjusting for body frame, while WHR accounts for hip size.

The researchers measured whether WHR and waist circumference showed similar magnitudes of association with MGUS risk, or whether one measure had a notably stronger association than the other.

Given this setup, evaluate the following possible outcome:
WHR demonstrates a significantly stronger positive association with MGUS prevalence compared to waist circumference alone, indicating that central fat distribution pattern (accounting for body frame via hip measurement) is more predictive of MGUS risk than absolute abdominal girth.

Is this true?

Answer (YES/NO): NO